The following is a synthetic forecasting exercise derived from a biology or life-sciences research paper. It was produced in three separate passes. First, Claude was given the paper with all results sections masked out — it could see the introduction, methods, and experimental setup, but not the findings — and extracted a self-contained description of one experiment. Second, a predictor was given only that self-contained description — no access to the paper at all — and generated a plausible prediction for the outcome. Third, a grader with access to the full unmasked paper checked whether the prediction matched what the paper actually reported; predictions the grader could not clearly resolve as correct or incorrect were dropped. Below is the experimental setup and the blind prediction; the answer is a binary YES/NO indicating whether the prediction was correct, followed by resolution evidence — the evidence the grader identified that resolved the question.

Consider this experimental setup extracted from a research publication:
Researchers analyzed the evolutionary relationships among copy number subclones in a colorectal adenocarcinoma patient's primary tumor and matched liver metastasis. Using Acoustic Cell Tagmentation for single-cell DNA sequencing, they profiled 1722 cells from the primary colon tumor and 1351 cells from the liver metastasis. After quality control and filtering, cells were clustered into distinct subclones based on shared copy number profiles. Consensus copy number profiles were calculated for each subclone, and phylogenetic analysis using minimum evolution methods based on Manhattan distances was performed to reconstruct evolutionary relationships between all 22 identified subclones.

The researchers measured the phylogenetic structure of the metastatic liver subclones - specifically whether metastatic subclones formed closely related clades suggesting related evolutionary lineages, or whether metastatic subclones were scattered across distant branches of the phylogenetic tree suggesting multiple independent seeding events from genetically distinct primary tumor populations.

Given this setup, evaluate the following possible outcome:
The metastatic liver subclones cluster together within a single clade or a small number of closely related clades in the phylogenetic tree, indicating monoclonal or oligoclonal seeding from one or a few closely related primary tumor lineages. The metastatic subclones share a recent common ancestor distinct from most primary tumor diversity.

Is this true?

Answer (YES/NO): YES